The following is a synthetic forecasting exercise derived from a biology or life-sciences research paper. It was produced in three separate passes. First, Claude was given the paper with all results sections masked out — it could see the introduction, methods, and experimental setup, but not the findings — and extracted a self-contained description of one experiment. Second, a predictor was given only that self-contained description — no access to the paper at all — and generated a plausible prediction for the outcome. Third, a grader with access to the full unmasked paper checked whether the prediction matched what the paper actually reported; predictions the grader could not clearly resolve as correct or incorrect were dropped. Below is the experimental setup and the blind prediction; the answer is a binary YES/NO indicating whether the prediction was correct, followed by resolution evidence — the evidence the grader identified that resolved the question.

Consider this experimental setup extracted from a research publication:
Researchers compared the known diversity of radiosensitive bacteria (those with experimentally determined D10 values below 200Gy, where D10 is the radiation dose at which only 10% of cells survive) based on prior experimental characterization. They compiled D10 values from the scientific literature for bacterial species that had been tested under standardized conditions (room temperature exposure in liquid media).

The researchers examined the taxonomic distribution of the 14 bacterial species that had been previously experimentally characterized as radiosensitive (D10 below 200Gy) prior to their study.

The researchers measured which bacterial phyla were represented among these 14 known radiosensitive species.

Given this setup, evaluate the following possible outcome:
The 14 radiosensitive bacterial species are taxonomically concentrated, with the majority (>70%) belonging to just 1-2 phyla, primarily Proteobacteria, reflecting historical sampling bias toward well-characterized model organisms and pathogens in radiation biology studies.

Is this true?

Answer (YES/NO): YES